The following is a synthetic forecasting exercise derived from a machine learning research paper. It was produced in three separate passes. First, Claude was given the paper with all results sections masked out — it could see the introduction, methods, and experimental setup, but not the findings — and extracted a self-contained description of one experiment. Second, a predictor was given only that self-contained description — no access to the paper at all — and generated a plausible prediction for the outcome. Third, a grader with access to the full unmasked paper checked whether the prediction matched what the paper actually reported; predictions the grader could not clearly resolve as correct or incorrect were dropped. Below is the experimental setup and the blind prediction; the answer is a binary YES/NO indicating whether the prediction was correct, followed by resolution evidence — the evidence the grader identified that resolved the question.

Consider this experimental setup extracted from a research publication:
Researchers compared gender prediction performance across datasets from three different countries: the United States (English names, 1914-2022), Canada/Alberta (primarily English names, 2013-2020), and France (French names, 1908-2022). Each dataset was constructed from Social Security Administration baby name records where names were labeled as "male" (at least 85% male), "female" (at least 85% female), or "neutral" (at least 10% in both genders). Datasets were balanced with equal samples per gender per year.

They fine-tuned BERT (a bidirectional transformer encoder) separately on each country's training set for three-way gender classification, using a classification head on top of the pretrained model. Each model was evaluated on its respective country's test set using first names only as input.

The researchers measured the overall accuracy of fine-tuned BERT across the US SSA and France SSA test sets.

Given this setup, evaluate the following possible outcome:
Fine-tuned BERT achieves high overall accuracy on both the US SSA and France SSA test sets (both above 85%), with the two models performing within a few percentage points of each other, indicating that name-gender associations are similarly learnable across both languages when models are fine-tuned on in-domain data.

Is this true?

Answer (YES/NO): YES